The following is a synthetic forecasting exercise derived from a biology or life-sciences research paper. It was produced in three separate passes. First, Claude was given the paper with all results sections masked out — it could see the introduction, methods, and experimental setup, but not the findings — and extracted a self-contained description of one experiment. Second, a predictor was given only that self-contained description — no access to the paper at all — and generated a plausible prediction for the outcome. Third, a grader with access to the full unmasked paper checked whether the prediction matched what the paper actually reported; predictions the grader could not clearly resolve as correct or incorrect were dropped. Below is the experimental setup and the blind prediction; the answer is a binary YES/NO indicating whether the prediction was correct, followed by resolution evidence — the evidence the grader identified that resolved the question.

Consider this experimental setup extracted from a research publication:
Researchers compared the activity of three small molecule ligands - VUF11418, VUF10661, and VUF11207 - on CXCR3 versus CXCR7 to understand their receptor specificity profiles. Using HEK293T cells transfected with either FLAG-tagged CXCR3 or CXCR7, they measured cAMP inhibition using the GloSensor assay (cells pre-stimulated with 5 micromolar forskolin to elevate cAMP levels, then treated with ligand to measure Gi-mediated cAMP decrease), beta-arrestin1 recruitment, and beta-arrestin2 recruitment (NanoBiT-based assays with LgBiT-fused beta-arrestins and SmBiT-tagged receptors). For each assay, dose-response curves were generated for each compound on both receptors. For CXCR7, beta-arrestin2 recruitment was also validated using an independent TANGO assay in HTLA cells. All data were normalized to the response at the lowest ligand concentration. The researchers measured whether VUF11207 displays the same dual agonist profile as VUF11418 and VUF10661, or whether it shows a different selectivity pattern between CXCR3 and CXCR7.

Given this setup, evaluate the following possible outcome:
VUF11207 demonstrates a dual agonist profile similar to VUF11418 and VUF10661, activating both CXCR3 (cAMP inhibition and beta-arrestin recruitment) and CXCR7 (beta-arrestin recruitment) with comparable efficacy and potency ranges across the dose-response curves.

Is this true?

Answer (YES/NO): NO